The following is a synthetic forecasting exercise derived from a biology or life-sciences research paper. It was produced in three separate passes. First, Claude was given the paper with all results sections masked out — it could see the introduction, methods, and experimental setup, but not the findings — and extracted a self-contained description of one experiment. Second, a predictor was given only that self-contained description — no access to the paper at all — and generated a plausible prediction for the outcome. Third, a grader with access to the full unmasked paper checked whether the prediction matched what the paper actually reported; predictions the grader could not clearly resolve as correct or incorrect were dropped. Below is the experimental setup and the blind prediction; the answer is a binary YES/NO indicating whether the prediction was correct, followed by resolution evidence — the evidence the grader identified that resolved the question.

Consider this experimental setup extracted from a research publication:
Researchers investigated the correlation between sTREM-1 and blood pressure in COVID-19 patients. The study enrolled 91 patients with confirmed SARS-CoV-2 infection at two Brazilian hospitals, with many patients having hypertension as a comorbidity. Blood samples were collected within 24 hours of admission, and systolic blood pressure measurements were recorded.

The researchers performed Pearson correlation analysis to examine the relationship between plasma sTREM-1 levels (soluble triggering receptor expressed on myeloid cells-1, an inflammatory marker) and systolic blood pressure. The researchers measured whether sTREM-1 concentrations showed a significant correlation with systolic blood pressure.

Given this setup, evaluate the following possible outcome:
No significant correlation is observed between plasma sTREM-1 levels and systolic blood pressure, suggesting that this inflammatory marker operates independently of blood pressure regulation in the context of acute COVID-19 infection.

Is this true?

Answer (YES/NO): YES